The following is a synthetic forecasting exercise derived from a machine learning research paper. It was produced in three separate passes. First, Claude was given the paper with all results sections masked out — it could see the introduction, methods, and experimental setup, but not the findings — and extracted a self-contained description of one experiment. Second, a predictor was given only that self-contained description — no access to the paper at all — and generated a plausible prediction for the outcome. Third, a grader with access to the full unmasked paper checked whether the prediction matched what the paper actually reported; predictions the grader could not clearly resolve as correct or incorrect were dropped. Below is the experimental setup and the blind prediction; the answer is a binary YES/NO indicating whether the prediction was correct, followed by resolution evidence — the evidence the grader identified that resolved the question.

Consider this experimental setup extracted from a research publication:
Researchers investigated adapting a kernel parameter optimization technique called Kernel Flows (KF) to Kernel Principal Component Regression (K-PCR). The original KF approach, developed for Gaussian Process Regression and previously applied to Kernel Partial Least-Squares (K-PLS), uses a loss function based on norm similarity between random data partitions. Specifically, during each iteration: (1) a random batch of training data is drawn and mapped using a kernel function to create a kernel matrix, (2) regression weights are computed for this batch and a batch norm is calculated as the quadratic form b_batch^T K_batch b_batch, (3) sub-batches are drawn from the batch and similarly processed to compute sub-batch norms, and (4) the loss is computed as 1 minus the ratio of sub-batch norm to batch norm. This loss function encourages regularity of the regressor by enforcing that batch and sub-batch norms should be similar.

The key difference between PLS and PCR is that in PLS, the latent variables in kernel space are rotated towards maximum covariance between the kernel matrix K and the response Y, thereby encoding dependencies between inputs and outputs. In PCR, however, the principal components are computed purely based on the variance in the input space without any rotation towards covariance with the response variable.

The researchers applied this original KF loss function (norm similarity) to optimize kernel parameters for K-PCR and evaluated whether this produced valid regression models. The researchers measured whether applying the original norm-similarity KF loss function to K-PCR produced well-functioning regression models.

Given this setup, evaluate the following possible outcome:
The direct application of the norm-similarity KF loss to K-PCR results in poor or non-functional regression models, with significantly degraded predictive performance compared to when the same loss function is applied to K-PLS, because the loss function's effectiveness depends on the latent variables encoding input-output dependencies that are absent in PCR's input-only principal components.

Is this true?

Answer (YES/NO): YES